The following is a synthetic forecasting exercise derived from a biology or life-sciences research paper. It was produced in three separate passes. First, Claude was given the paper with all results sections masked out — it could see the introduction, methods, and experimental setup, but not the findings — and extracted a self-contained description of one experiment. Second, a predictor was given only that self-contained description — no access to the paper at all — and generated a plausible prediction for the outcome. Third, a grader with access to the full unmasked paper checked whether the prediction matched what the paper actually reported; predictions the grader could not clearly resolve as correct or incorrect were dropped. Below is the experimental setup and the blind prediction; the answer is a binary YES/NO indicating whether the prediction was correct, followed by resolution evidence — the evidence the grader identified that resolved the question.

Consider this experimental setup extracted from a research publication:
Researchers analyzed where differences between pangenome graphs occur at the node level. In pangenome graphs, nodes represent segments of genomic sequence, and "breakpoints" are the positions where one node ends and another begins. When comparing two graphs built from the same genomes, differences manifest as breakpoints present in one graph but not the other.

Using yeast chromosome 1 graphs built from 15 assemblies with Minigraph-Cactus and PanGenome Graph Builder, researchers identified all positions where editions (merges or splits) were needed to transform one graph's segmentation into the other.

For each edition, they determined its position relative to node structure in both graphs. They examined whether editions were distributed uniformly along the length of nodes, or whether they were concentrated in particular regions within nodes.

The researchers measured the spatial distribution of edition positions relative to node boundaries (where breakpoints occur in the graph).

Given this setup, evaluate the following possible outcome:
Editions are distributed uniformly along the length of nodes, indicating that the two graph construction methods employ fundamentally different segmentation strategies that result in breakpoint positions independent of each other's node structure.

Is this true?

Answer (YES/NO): NO